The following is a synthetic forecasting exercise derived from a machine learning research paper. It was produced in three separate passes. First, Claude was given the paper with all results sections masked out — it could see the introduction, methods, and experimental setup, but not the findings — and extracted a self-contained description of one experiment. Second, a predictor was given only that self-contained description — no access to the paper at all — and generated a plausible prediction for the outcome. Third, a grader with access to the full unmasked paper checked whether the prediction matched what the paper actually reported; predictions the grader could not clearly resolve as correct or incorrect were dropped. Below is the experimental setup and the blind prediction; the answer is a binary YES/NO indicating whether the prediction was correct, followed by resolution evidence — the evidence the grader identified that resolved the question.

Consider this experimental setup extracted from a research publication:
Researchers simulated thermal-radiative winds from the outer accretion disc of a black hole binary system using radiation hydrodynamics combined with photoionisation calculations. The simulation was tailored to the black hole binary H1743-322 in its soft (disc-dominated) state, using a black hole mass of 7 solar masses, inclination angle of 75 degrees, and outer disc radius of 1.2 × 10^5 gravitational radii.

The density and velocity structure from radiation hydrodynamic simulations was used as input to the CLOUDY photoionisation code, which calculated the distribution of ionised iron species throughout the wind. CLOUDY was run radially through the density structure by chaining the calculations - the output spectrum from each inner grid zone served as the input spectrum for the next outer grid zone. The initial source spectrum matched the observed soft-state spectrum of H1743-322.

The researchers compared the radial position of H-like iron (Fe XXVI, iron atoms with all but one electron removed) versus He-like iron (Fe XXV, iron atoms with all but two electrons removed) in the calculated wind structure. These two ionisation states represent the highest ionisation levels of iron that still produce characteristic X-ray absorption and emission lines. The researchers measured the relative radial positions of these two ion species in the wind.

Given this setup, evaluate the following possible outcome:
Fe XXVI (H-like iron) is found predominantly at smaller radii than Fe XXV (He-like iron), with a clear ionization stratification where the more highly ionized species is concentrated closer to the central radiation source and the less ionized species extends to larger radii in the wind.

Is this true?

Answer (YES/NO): YES